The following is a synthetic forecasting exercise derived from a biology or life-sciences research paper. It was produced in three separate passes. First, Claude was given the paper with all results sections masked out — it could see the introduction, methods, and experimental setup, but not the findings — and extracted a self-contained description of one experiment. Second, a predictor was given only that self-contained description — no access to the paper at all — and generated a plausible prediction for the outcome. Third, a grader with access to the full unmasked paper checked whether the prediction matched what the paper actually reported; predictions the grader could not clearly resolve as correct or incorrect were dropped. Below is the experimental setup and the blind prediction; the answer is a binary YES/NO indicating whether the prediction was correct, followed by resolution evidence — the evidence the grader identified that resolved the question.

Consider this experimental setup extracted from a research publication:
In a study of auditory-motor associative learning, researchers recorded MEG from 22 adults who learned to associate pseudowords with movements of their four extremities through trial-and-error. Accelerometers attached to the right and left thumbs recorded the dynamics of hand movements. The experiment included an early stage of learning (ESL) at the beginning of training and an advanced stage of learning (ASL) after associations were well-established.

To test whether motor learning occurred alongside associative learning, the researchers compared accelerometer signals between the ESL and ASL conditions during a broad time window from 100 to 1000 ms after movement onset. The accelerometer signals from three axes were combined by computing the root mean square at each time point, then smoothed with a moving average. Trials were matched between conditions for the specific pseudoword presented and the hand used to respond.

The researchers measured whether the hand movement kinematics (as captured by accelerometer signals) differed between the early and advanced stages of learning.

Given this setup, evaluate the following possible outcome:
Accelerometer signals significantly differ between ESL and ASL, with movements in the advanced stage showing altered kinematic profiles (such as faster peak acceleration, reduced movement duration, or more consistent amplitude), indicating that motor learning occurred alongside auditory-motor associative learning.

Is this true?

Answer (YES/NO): YES